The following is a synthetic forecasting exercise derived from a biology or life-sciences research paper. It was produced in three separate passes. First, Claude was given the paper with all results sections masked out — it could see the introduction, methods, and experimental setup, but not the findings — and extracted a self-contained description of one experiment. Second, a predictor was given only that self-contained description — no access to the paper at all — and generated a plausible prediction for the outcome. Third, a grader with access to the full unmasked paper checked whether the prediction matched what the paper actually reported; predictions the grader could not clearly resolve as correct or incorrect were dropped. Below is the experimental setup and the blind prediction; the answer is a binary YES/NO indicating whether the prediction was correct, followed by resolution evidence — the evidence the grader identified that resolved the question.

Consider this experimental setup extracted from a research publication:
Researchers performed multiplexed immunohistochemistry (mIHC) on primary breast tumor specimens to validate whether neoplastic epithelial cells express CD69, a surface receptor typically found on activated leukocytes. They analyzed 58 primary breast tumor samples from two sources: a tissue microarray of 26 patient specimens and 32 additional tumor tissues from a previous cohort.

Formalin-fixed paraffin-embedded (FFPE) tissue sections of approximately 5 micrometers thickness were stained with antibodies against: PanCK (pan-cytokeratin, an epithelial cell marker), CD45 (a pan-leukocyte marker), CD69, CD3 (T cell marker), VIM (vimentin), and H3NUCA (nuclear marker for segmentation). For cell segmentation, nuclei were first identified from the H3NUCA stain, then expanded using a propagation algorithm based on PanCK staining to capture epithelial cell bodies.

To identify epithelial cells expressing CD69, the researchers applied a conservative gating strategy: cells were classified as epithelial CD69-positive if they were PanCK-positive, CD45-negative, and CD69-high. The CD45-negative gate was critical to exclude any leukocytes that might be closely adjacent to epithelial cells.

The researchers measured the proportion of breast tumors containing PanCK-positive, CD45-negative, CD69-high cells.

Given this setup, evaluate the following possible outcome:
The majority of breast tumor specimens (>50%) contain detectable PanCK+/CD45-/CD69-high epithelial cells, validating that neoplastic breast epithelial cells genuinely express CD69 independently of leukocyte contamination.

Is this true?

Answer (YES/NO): YES